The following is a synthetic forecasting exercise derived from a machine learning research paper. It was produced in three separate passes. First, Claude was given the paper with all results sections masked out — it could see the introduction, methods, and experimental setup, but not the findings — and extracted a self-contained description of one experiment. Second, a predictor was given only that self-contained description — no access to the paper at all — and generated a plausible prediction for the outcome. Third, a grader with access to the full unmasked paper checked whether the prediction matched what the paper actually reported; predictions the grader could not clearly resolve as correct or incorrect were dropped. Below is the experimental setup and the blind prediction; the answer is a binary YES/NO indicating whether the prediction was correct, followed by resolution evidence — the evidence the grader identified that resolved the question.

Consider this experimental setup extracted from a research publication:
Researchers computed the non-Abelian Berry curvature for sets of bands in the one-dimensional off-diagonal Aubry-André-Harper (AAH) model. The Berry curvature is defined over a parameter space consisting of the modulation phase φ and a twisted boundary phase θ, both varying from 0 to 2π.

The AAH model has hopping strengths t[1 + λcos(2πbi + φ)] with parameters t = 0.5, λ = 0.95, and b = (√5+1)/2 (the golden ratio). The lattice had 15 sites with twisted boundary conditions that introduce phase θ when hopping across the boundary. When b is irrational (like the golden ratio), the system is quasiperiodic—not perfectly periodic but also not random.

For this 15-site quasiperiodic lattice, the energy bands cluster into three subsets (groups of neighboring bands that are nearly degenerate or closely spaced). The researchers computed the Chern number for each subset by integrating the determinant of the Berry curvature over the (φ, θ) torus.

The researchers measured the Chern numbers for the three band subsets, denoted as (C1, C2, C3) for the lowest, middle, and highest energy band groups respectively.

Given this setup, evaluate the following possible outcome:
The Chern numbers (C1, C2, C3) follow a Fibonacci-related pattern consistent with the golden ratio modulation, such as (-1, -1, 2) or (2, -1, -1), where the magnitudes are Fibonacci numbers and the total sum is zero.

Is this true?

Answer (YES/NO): NO